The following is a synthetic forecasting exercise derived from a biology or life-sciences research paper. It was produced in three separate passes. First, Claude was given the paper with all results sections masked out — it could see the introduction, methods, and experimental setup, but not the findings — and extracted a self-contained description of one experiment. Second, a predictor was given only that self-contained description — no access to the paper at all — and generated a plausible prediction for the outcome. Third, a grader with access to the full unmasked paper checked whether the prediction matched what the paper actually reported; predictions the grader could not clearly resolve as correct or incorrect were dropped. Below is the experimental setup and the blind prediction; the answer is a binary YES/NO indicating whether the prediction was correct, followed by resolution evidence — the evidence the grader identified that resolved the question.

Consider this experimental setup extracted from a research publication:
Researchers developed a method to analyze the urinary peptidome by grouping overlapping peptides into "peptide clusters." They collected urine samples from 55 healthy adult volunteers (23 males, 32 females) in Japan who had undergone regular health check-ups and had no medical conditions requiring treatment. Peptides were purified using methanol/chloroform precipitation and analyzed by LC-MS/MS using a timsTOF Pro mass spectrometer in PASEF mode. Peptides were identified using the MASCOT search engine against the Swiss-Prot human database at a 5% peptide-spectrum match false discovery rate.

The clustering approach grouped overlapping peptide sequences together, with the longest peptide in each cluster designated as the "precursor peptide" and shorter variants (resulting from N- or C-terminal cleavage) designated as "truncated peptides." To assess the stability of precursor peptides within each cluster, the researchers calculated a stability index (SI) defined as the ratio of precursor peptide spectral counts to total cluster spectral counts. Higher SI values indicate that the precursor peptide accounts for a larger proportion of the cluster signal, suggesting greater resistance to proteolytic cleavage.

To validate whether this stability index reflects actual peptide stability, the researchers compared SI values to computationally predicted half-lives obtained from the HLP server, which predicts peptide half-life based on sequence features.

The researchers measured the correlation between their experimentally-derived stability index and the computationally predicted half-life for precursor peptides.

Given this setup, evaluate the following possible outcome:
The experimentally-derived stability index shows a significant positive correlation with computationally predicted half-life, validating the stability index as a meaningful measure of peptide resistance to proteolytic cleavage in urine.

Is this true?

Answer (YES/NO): YES